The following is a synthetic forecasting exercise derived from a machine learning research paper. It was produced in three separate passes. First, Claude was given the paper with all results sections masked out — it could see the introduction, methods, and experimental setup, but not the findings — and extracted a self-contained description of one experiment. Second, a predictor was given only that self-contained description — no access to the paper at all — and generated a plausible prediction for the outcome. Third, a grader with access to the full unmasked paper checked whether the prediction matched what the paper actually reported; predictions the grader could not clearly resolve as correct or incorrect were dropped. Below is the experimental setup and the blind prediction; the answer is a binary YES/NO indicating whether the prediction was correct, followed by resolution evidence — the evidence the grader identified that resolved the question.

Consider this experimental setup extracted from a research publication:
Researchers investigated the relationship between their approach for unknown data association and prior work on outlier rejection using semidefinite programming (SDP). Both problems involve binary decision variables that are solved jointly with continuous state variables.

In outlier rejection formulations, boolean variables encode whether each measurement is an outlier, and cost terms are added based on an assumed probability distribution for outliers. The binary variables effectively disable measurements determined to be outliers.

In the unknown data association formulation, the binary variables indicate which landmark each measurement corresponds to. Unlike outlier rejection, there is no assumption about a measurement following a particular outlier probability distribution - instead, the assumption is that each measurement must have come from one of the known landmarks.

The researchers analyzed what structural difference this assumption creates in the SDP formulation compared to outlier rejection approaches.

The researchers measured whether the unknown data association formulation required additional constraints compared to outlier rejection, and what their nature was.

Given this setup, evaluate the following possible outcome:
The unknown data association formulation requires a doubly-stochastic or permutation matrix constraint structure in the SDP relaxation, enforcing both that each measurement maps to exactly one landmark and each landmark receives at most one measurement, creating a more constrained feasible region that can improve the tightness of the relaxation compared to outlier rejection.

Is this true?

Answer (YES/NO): NO